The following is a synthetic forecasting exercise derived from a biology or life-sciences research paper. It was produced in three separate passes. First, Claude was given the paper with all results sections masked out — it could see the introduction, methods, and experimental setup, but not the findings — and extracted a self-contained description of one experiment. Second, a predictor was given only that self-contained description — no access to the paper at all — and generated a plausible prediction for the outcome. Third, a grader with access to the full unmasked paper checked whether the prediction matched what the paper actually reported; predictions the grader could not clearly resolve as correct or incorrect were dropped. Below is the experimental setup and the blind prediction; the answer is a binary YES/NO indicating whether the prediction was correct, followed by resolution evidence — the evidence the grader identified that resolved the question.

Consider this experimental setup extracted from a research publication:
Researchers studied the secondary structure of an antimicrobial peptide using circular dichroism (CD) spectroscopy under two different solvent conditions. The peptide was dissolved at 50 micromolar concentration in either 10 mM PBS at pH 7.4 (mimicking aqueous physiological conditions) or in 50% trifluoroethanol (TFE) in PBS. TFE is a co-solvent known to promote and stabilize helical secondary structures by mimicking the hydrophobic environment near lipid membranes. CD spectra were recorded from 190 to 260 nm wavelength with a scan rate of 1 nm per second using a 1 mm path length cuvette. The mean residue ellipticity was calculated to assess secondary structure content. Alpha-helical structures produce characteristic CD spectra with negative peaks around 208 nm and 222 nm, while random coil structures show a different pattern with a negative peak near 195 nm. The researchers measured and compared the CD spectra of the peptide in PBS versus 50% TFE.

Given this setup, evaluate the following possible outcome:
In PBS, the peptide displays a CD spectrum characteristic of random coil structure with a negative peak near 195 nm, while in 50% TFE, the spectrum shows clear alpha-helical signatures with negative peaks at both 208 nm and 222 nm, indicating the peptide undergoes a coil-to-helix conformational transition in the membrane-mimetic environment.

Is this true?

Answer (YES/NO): NO